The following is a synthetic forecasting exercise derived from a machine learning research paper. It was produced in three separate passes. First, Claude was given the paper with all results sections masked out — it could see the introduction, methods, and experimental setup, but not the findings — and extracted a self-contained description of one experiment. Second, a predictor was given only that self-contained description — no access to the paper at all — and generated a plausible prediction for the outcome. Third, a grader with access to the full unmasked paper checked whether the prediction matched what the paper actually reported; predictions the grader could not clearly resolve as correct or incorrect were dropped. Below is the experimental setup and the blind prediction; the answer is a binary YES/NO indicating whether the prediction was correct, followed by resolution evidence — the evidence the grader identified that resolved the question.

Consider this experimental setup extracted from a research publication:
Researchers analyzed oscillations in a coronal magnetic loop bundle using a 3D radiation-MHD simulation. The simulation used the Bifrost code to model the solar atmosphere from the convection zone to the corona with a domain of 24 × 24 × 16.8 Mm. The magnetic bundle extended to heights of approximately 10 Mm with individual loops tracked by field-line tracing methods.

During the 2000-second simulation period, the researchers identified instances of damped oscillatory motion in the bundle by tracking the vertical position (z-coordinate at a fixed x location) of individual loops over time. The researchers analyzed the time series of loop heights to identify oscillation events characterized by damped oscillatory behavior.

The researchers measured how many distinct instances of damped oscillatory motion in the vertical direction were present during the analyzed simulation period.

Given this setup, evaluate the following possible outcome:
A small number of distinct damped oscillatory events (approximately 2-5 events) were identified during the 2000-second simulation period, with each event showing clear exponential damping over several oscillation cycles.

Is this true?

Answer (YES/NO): YES